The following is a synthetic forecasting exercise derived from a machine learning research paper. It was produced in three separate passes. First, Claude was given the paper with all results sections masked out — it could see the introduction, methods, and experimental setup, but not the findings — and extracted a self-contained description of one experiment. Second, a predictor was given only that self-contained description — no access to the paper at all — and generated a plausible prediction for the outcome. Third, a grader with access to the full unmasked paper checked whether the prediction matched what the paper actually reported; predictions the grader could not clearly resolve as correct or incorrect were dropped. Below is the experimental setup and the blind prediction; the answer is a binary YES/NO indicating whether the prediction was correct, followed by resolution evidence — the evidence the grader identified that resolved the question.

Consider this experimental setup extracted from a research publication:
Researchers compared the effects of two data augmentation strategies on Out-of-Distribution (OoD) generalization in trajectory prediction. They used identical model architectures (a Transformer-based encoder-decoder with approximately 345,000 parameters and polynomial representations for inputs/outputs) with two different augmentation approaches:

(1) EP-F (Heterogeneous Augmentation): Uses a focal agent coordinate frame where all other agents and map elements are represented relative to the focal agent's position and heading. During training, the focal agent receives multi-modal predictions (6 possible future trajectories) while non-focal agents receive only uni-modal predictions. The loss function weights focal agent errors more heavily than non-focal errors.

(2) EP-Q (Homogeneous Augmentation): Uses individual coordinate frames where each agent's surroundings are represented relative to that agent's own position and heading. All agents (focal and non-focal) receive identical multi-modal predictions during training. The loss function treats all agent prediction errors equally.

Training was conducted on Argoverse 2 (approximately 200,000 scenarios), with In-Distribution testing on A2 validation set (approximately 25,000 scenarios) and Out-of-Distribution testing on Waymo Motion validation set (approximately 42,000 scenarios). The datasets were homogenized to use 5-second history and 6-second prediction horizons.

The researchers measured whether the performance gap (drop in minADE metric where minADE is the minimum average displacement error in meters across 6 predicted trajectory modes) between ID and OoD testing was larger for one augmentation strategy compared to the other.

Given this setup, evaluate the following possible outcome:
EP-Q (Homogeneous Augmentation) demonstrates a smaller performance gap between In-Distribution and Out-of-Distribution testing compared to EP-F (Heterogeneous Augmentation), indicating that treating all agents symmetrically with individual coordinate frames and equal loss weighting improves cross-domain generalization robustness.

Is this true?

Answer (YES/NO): YES